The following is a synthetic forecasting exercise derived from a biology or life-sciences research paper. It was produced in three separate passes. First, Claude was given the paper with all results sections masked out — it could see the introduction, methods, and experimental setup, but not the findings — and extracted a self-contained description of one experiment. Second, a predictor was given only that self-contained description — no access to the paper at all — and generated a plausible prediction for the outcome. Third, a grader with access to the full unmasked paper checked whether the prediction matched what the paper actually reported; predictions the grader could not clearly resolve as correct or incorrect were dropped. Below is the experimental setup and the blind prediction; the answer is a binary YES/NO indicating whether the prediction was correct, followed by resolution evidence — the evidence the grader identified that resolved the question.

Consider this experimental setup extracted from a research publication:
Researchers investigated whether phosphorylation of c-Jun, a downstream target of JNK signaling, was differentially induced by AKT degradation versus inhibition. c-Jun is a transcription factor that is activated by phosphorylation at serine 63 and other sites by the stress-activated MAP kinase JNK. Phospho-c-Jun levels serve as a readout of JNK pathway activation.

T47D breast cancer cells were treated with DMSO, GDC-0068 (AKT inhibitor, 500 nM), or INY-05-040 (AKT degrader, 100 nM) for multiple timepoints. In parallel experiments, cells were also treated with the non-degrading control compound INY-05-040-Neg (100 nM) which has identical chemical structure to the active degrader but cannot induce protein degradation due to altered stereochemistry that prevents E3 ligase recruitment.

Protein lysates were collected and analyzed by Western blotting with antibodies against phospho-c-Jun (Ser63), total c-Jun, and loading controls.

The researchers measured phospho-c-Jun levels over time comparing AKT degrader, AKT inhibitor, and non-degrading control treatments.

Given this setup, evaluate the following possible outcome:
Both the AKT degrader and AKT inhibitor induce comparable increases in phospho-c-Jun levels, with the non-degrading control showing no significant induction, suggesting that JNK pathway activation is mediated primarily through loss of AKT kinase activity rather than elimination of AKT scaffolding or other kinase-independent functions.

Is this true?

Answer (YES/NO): NO